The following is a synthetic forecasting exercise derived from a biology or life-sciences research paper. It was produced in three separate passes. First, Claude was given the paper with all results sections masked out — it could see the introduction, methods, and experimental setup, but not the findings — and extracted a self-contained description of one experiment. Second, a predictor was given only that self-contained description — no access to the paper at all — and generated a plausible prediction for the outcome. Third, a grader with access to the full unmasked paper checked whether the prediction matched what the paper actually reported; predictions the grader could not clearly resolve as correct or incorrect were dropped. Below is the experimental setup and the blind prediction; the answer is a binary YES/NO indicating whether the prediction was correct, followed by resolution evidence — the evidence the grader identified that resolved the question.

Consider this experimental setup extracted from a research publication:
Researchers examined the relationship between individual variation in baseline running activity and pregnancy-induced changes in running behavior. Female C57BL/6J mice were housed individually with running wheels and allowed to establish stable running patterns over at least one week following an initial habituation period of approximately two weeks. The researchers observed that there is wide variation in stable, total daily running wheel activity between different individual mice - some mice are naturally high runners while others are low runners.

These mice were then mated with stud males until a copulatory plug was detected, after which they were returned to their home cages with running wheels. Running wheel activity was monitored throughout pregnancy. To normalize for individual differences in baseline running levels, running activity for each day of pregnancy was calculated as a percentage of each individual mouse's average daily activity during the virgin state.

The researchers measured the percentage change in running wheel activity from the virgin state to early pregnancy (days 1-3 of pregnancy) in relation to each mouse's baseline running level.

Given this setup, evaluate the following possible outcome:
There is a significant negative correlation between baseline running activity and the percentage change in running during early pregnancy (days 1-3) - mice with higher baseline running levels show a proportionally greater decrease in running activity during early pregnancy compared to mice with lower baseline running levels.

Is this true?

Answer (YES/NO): NO